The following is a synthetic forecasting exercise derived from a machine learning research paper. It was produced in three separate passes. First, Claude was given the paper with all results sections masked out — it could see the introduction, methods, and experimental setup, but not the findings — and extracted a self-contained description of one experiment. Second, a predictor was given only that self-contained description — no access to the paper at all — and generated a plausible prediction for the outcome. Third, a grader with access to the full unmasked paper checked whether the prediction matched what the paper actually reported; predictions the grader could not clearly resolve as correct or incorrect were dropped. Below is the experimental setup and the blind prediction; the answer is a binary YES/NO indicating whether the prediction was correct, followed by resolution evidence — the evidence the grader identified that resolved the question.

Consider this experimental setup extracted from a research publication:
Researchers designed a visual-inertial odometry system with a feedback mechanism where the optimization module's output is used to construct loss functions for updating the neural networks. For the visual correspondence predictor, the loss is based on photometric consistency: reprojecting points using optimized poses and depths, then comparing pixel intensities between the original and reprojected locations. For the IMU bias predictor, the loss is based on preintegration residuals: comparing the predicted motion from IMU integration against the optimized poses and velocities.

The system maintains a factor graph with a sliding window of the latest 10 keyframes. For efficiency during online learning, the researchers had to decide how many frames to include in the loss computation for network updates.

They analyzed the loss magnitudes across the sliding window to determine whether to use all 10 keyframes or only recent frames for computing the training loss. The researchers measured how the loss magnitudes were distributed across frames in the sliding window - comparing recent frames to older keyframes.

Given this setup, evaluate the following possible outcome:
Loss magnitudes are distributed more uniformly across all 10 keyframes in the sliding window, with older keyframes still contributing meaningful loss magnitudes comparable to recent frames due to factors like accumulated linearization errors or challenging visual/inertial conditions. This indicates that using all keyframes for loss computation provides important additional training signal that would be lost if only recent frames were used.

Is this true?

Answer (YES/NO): NO